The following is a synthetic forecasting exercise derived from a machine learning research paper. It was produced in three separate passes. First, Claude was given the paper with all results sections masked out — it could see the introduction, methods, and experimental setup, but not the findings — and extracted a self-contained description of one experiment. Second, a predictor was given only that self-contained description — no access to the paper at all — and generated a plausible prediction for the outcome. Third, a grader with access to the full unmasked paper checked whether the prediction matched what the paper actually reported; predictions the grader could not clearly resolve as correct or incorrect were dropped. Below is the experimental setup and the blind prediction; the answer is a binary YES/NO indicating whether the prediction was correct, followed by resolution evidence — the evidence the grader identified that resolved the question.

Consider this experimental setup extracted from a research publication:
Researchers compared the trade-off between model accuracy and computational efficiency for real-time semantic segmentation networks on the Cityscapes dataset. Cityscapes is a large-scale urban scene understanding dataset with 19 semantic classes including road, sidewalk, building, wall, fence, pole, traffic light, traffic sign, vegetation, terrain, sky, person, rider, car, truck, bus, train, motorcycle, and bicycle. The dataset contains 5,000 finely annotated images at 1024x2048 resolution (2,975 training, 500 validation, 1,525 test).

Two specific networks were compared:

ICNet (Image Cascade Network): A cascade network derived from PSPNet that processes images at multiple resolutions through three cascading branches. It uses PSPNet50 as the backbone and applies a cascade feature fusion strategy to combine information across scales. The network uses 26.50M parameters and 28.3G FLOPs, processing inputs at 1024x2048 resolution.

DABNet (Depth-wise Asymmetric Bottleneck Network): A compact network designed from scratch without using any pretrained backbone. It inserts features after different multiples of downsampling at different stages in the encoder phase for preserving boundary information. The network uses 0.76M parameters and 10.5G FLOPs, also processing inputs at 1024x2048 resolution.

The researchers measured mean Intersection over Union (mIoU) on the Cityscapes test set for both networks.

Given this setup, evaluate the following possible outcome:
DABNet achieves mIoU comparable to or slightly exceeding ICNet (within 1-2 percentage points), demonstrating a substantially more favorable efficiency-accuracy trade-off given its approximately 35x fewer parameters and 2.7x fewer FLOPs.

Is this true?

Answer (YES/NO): YES